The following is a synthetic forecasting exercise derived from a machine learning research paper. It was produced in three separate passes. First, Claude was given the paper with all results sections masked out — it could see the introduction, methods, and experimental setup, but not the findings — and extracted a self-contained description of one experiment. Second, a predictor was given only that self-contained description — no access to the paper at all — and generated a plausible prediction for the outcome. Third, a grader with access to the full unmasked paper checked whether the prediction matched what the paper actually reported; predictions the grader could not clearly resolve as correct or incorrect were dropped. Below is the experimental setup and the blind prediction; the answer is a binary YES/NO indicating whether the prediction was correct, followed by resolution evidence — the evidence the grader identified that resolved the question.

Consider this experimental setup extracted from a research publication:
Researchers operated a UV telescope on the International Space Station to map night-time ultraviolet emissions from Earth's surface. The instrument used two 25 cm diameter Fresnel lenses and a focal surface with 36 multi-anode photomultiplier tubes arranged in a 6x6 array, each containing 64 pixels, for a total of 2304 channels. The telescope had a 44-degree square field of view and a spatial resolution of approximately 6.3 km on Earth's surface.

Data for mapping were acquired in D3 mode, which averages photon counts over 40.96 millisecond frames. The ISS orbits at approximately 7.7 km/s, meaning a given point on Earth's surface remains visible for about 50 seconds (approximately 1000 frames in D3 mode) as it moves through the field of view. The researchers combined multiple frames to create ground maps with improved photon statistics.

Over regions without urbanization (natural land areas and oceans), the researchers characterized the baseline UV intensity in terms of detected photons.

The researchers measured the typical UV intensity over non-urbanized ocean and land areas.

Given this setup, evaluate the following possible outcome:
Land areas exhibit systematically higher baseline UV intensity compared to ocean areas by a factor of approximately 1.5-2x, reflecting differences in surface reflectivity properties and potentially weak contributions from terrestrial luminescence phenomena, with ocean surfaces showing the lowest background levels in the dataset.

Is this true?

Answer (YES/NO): NO